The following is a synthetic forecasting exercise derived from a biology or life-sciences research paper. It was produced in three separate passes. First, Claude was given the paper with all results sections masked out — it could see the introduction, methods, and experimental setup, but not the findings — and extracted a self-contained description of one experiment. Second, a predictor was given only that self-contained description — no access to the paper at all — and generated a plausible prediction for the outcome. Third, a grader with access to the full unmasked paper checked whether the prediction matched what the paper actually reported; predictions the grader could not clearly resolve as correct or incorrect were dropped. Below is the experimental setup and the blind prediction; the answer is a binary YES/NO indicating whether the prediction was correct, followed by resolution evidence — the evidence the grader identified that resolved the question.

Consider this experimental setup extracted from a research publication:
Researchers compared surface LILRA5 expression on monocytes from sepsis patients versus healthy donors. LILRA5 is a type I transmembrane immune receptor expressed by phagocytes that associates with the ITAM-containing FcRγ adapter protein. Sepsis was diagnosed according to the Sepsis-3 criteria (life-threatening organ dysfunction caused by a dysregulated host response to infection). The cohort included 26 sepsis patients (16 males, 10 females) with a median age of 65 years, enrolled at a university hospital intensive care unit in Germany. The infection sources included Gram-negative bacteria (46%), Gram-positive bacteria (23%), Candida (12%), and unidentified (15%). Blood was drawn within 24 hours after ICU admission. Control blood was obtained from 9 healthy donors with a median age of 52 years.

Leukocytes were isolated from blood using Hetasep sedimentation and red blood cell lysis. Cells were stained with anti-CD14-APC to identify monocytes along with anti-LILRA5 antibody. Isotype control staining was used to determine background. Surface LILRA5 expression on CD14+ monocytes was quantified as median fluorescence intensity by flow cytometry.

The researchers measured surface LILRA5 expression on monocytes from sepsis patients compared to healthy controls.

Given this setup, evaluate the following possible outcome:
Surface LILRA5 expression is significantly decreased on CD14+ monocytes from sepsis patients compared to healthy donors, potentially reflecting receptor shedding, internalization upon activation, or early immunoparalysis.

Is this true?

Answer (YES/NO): NO